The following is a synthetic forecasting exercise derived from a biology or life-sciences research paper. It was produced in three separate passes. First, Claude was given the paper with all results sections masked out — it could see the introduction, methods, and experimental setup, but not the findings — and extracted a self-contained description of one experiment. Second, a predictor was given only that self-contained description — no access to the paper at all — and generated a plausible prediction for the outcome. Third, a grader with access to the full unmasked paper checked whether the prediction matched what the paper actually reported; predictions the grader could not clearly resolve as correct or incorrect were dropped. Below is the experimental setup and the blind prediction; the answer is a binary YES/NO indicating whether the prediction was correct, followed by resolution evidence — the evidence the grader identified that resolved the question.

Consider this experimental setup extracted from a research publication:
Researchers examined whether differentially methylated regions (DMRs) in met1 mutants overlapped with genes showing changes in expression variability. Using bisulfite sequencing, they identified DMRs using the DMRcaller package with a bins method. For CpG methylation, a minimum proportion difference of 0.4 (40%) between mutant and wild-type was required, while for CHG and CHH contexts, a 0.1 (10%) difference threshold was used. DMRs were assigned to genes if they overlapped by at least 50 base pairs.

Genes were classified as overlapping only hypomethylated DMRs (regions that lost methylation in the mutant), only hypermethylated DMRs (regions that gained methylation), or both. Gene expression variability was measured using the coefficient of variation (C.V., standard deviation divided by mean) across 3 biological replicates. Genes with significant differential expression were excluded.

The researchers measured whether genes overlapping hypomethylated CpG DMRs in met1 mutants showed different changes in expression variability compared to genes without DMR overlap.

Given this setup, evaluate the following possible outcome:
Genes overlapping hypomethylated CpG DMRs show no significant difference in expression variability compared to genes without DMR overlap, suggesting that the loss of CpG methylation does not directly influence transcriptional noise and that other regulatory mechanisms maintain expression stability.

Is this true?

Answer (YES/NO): NO